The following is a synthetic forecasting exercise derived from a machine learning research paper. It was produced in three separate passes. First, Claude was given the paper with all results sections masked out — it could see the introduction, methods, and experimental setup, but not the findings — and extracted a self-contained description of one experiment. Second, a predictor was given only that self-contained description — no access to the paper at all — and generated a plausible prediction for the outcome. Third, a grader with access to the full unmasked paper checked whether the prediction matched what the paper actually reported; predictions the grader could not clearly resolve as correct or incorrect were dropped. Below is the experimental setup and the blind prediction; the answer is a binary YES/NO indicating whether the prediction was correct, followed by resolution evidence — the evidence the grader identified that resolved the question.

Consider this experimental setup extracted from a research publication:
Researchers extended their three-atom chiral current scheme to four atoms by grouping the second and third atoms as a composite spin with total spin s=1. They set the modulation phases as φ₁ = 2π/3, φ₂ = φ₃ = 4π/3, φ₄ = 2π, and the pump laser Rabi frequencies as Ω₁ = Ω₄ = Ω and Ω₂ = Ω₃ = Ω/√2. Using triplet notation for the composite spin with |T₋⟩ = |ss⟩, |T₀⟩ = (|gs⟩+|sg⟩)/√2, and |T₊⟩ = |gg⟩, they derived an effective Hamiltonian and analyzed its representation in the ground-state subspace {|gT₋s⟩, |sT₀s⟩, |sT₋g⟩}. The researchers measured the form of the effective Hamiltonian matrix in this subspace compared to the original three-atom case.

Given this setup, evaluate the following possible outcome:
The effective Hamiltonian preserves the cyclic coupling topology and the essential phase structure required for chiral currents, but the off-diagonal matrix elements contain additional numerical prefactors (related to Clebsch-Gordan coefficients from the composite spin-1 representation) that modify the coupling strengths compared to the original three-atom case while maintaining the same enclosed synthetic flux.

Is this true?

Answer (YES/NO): NO